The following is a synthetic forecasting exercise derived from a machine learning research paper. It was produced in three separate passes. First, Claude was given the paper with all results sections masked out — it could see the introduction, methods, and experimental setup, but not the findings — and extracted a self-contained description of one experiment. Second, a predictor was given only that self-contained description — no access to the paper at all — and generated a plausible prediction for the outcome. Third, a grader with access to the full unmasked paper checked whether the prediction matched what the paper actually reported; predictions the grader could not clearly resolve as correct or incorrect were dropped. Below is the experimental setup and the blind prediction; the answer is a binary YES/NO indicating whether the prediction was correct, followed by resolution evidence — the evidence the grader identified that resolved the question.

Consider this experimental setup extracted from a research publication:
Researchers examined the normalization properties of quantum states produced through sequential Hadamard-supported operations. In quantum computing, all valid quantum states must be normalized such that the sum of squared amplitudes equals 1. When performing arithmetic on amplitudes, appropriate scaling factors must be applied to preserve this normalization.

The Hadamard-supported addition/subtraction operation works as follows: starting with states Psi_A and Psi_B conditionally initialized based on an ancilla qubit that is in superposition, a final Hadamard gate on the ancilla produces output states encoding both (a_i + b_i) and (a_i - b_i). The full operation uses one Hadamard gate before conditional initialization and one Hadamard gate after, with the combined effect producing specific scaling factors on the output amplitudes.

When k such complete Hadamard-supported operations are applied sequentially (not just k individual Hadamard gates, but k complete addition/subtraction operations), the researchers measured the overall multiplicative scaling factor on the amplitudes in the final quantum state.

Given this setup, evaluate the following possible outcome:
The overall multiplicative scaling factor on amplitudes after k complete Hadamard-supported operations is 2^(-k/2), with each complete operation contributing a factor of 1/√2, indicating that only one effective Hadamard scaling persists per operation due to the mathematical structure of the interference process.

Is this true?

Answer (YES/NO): NO